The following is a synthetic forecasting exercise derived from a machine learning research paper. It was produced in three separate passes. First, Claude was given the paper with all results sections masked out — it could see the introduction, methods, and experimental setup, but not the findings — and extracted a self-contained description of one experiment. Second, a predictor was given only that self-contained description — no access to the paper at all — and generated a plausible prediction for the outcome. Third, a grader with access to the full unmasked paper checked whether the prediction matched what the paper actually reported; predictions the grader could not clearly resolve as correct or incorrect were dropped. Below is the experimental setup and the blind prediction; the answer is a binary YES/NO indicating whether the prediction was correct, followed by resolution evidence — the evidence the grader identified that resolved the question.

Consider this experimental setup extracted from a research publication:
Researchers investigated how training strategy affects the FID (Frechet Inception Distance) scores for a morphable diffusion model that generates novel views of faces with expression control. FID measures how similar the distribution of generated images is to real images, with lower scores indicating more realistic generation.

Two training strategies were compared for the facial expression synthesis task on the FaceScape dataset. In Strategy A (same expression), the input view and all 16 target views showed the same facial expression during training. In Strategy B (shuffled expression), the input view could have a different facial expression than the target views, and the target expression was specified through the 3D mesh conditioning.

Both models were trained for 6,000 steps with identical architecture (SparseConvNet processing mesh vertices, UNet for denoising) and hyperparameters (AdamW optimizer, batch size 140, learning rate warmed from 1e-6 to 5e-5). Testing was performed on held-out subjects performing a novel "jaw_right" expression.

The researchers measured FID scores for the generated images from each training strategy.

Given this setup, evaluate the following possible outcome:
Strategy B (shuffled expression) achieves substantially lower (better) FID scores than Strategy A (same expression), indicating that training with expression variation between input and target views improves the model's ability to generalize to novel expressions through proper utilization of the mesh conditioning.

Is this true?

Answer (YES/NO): NO